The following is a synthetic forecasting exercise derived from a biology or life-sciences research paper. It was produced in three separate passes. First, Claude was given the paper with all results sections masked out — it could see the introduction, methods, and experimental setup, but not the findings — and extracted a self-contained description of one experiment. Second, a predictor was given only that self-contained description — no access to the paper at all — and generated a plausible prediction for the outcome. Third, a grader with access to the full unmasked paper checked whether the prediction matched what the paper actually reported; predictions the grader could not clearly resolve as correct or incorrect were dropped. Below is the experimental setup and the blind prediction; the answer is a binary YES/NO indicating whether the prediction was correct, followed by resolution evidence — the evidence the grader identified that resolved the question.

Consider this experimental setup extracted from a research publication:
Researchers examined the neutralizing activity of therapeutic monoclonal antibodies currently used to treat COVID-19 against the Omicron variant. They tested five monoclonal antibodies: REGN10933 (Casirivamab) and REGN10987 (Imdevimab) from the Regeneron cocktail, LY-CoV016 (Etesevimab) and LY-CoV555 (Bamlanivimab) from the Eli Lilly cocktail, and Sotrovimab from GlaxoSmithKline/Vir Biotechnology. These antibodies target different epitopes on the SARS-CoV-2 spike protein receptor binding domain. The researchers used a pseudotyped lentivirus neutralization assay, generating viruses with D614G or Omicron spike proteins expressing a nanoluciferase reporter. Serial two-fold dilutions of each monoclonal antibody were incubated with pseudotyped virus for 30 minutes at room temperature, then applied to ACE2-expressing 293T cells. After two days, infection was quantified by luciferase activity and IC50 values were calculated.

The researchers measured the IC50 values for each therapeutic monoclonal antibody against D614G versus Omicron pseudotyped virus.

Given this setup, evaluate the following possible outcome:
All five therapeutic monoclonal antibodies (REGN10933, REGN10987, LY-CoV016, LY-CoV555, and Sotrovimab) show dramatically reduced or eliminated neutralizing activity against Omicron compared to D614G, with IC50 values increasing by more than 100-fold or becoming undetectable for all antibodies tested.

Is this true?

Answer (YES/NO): YES